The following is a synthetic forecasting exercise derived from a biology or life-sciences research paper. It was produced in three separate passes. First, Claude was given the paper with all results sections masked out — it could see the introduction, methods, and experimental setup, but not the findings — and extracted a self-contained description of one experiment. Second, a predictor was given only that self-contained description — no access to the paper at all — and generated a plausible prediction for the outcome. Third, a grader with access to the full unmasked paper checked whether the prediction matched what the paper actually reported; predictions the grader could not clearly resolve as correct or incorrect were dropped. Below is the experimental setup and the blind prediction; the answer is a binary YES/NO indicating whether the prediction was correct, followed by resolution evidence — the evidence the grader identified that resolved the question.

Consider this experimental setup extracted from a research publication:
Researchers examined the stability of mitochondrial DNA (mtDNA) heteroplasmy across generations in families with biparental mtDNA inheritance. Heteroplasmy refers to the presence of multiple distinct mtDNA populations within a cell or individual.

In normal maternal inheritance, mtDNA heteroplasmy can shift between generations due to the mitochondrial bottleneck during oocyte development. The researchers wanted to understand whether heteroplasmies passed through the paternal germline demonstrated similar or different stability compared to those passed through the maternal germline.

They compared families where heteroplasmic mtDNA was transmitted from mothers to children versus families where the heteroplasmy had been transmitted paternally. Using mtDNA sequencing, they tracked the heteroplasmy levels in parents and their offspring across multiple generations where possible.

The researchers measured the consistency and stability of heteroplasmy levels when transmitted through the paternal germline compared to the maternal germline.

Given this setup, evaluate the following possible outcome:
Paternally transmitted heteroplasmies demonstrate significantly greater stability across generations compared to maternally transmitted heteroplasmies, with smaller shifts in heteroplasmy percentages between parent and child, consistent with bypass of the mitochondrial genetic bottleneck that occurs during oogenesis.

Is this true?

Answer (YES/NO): NO